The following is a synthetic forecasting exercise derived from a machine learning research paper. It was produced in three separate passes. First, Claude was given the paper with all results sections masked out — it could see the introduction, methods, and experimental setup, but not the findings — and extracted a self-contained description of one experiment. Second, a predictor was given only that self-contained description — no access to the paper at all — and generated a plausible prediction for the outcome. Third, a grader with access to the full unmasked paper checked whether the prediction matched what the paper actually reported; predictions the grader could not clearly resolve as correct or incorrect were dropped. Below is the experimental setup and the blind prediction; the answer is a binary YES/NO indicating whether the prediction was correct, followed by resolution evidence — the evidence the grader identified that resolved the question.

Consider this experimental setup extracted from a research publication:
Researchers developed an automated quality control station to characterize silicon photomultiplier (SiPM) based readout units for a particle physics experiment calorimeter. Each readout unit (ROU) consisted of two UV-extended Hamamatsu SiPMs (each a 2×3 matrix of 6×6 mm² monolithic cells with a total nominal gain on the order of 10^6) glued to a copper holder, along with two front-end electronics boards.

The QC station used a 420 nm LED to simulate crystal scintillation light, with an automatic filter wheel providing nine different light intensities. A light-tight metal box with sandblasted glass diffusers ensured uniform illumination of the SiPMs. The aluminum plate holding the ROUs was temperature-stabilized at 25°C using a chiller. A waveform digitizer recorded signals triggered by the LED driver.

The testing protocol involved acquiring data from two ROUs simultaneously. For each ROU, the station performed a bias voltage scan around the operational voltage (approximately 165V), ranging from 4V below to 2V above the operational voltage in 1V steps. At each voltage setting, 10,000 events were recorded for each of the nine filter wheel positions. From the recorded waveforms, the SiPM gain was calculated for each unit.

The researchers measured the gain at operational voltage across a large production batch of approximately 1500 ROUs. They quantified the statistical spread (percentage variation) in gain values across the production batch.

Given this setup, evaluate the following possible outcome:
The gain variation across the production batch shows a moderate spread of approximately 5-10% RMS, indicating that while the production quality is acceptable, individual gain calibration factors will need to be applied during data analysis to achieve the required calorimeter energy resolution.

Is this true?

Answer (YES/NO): NO